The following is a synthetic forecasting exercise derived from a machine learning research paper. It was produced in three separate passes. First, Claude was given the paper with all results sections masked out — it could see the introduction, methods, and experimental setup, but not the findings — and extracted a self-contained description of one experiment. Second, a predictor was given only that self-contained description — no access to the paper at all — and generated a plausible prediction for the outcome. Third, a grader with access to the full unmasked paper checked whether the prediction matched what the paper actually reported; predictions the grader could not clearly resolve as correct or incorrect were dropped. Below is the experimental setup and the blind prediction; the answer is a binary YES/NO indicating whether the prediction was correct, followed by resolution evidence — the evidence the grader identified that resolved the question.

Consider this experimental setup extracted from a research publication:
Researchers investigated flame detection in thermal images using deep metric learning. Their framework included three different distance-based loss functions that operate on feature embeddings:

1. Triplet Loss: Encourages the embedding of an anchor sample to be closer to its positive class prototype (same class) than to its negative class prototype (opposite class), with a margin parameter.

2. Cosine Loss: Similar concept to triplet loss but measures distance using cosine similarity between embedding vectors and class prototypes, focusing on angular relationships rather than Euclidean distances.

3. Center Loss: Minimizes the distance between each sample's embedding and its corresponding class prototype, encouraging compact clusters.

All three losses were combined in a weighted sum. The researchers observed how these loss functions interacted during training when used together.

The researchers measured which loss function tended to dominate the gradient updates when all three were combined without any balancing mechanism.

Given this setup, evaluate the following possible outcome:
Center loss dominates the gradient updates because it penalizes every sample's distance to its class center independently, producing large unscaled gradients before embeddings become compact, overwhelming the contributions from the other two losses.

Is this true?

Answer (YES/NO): YES